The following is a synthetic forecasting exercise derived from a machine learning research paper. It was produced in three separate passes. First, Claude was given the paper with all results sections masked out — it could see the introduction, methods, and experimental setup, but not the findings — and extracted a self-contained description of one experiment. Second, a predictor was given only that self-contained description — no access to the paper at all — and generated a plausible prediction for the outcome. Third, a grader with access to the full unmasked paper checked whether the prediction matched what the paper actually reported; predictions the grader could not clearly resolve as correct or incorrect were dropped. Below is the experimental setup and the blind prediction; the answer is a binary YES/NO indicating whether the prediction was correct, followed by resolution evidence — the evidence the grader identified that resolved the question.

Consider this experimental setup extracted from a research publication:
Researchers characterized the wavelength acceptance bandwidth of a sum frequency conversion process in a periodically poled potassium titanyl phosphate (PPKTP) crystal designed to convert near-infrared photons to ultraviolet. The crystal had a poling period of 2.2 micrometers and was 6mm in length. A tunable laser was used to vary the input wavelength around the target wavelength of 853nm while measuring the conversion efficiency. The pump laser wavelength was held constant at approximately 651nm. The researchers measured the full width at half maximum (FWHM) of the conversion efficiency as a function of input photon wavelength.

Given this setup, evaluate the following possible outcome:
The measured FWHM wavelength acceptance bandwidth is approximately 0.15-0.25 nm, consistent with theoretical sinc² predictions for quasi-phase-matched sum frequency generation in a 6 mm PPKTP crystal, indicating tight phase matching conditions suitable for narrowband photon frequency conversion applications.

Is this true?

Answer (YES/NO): YES